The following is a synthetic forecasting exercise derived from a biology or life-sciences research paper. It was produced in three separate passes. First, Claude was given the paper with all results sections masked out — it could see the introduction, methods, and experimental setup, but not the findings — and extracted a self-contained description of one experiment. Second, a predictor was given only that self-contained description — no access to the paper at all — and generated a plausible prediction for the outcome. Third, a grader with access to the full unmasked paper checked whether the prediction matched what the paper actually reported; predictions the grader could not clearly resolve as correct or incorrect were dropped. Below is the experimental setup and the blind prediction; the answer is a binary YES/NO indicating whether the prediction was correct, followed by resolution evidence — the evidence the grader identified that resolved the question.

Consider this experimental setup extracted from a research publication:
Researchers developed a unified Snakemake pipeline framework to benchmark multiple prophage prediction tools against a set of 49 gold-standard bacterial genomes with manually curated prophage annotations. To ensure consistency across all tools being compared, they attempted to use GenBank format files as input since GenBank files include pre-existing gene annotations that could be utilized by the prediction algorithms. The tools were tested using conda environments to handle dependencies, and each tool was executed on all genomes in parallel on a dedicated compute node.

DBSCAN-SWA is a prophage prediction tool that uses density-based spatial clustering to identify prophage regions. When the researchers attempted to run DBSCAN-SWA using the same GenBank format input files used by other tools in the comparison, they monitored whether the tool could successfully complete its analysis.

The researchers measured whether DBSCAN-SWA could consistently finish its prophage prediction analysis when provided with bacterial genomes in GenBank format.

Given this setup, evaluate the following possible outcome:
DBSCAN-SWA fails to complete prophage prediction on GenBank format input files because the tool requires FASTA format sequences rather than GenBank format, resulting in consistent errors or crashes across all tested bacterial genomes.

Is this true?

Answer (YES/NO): NO